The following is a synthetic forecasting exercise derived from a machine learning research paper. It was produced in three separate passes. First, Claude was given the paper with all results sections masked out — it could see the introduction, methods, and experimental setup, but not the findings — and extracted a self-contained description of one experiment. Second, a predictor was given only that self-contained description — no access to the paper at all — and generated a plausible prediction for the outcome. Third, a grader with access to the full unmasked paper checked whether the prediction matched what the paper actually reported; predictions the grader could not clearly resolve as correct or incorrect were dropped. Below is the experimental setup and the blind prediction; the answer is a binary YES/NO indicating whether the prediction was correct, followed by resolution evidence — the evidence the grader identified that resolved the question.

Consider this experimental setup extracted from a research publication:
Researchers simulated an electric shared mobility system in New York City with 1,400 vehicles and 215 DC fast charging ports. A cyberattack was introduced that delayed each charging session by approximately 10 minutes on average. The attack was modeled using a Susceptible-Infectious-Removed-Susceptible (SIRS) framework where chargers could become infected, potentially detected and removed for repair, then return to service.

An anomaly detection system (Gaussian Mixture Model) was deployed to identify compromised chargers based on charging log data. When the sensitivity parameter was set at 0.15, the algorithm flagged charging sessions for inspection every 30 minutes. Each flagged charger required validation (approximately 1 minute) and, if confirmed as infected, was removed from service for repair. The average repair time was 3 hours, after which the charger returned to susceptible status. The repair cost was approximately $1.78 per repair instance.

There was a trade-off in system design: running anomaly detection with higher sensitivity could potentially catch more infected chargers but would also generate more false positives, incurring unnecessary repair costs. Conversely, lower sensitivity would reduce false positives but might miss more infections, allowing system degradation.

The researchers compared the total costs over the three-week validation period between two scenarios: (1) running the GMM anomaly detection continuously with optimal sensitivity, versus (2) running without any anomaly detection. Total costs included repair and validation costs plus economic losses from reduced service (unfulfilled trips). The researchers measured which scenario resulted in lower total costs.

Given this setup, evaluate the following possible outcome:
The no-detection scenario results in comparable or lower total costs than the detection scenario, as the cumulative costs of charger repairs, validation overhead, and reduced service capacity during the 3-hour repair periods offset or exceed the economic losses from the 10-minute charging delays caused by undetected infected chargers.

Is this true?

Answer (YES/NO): NO